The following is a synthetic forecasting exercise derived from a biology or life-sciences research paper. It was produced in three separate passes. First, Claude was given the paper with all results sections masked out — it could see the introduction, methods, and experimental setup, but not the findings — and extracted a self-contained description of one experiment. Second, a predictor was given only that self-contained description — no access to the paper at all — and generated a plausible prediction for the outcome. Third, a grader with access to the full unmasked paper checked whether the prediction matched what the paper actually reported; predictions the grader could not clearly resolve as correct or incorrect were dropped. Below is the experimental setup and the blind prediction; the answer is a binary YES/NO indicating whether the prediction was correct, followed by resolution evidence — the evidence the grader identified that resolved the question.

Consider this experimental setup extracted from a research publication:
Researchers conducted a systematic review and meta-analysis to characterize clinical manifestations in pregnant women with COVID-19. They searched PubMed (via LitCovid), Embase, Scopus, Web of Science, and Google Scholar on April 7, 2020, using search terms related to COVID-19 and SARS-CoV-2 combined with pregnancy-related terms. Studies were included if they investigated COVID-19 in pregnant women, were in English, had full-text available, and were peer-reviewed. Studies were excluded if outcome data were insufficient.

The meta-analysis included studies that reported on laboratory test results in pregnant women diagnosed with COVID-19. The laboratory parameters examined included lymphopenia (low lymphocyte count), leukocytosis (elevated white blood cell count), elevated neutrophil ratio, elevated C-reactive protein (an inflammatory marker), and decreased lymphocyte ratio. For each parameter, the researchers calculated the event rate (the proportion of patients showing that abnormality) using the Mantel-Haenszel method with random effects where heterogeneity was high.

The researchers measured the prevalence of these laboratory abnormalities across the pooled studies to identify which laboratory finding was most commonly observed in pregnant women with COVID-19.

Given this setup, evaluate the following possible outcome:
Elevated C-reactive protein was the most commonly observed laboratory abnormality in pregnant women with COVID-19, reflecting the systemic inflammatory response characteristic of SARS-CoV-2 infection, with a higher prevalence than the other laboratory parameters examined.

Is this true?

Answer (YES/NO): NO